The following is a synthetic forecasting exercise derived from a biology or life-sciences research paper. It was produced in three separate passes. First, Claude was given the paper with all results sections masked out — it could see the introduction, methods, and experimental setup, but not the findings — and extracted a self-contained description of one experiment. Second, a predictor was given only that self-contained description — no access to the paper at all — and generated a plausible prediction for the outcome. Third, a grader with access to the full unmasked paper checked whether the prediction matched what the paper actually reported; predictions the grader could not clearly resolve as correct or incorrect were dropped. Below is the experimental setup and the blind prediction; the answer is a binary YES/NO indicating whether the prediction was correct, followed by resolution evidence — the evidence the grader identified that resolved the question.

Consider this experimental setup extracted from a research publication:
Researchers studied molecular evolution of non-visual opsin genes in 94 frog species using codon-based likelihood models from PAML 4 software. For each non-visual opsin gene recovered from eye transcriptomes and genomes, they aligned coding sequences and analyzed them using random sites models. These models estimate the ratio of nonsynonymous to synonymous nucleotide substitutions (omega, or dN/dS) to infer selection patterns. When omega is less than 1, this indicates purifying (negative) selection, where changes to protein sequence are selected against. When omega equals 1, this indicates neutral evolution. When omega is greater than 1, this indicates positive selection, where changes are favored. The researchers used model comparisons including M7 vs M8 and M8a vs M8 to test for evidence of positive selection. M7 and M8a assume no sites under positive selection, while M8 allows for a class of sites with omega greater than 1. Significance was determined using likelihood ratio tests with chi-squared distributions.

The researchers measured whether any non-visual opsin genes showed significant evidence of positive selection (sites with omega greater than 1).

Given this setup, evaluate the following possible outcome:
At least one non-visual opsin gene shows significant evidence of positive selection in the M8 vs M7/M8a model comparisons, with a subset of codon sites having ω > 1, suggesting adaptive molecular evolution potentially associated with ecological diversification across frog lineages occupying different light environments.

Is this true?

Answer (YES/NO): YES